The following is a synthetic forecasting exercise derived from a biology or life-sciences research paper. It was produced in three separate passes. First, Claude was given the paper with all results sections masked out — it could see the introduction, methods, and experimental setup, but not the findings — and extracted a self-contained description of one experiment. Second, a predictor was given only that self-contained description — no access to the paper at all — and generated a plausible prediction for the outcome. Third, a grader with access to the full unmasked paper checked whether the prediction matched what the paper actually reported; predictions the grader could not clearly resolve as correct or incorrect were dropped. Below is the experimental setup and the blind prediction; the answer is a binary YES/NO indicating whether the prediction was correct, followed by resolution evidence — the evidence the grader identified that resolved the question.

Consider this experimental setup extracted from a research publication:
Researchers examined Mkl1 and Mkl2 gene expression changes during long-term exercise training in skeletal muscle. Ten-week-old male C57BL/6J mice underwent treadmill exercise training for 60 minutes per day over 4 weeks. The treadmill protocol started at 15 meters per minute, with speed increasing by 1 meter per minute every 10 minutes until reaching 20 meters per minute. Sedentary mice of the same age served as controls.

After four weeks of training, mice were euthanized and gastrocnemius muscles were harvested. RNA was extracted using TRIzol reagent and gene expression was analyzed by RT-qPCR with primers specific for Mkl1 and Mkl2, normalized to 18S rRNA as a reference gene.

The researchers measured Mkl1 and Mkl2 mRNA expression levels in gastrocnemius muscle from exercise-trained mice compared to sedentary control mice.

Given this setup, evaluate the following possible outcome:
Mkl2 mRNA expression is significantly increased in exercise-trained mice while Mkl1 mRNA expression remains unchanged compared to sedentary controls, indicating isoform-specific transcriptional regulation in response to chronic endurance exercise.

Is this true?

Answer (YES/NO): NO